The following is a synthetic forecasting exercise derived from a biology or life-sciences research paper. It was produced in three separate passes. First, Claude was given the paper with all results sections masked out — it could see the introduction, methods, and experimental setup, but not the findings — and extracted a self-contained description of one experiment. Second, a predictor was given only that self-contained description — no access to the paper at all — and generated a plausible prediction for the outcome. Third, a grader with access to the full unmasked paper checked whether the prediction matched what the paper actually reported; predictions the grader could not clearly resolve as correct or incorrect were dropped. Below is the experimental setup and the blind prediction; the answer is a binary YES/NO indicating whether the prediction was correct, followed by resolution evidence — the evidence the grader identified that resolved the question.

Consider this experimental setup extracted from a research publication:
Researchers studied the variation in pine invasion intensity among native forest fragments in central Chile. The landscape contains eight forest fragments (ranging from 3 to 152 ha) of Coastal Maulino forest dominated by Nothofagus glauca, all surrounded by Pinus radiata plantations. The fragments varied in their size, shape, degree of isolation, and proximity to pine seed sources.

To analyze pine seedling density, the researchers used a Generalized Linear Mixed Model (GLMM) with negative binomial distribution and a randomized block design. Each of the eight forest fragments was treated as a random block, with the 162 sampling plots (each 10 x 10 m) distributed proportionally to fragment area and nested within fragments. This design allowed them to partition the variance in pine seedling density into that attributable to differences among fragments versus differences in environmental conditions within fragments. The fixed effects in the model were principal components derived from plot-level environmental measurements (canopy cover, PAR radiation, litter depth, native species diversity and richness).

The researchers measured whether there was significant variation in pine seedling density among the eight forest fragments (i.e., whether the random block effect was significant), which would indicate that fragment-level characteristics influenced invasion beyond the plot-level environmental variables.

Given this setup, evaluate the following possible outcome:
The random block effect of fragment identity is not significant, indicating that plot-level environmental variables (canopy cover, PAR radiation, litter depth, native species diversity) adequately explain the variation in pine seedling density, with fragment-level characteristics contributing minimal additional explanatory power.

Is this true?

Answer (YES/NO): NO